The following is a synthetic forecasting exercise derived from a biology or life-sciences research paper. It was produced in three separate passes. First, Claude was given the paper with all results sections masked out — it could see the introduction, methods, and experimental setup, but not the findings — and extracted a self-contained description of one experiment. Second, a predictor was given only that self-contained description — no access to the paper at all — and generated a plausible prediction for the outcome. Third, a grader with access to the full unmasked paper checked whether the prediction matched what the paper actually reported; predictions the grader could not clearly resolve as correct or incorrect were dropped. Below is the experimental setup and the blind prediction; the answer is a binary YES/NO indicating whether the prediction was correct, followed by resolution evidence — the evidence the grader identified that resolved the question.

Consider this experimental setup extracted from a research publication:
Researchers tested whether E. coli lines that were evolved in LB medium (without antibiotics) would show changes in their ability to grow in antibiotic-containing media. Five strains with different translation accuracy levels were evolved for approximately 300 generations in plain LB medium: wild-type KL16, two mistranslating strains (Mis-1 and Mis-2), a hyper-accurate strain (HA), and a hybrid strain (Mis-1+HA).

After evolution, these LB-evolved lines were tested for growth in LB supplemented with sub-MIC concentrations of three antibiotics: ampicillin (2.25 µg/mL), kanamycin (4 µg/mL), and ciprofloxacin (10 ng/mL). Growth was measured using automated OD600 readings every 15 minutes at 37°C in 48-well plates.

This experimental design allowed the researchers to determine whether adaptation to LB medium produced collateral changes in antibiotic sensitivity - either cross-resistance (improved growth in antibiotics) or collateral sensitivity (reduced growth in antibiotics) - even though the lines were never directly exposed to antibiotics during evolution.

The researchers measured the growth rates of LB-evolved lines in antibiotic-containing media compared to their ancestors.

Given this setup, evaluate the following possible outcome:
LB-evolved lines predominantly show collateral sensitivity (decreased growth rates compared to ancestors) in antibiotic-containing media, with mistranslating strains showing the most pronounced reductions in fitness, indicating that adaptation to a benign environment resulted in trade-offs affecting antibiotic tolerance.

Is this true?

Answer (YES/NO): NO